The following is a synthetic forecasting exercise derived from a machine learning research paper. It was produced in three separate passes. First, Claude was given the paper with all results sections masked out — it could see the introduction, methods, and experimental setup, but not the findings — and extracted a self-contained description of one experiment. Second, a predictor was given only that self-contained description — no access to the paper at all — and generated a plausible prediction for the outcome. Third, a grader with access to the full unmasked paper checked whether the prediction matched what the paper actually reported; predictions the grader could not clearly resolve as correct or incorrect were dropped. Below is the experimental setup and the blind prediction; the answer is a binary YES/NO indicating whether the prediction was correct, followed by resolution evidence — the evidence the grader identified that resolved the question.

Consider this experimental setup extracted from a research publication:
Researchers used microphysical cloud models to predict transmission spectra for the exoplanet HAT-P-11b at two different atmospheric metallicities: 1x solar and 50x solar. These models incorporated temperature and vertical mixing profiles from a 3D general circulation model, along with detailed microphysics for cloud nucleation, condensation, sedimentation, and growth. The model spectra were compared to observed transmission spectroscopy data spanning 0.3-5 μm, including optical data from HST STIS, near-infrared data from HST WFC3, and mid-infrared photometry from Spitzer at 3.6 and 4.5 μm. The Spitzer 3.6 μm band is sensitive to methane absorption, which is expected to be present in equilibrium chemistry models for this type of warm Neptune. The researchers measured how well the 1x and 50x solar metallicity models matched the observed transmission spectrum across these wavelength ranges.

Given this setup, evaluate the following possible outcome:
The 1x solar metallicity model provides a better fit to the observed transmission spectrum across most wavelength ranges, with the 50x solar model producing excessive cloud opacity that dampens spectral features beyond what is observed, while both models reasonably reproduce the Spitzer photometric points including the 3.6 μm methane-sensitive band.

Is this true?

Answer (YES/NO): NO